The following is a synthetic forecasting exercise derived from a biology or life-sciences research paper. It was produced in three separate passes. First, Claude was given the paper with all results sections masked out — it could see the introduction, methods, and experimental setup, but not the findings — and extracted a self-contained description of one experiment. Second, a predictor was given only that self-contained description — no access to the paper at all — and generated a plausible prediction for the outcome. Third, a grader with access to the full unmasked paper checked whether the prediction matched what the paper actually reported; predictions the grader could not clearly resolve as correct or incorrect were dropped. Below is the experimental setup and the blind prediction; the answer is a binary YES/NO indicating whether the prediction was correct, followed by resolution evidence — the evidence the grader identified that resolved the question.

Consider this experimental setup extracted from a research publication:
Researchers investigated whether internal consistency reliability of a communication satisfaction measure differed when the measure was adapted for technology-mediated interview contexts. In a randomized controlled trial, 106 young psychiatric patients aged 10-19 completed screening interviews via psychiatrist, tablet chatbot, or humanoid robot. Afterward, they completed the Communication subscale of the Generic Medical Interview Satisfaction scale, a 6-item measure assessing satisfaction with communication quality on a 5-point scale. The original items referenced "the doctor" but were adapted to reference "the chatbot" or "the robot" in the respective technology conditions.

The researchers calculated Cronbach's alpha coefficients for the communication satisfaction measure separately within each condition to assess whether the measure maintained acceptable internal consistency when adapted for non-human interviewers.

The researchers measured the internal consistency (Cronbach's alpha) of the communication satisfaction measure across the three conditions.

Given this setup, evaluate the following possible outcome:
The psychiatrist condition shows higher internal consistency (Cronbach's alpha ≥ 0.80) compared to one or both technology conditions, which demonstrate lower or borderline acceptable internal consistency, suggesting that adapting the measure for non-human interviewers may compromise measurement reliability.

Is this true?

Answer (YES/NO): NO